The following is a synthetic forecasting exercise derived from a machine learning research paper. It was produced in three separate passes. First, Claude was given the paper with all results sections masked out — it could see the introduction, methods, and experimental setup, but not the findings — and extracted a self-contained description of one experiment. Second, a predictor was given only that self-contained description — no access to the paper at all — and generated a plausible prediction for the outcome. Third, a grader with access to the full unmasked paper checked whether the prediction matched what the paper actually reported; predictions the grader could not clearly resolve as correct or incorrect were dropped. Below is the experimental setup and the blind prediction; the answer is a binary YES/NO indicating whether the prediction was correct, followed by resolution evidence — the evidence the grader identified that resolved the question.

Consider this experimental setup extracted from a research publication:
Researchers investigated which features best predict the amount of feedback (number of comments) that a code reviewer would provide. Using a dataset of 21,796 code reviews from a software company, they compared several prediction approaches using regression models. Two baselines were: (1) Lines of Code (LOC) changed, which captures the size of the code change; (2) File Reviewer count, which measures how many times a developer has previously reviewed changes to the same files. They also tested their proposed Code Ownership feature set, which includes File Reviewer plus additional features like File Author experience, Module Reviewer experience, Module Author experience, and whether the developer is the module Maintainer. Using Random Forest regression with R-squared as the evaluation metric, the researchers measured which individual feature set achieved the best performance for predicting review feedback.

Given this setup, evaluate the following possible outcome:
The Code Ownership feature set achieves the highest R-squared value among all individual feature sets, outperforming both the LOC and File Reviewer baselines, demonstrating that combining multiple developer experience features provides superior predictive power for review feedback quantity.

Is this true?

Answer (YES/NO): NO